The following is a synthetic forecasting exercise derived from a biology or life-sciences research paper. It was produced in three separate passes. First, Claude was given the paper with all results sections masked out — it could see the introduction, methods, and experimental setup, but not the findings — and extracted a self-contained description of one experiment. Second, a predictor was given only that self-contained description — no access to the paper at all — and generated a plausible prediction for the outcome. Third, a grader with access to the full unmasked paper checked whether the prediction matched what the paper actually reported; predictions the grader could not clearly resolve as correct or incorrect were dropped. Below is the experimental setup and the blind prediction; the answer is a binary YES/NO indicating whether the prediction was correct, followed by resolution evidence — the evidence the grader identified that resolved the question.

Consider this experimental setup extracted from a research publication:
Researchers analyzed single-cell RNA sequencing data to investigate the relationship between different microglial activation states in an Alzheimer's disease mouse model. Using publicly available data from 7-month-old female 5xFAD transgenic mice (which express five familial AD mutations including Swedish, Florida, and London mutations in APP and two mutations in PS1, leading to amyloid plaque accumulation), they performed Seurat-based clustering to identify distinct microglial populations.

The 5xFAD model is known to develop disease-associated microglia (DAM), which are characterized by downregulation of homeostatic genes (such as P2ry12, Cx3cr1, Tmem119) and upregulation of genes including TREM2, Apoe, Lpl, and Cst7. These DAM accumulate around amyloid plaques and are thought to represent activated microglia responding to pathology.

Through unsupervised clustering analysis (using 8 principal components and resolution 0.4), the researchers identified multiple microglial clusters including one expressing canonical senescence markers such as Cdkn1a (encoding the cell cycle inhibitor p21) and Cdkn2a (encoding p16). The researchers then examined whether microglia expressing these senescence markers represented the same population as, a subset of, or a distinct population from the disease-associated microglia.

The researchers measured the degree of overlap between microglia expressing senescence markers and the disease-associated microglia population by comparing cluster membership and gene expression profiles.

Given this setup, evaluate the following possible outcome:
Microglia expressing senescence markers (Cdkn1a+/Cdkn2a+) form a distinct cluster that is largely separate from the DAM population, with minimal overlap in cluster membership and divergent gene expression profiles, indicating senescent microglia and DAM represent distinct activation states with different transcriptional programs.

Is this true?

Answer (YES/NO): YES